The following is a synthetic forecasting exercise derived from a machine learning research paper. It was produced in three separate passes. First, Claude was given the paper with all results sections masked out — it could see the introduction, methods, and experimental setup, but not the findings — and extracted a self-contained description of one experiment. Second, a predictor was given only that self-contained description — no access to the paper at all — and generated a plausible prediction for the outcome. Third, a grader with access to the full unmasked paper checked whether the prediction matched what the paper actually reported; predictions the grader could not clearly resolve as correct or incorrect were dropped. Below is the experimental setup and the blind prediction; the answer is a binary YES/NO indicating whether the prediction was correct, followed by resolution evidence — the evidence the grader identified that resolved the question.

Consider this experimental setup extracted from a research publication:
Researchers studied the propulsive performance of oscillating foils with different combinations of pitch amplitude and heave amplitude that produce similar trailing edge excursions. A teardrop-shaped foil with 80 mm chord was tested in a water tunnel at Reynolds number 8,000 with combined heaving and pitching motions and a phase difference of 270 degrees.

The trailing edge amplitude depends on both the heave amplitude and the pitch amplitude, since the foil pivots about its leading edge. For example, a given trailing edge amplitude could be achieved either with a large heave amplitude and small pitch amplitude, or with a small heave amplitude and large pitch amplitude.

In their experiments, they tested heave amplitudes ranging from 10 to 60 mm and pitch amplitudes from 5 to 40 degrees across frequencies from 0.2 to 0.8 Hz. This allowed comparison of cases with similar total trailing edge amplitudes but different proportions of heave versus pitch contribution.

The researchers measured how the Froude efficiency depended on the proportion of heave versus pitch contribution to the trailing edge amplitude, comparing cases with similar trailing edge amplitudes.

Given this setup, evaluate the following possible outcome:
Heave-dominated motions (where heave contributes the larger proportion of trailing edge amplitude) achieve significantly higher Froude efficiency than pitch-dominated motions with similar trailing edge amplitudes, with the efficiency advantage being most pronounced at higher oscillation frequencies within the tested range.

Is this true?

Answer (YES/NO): NO